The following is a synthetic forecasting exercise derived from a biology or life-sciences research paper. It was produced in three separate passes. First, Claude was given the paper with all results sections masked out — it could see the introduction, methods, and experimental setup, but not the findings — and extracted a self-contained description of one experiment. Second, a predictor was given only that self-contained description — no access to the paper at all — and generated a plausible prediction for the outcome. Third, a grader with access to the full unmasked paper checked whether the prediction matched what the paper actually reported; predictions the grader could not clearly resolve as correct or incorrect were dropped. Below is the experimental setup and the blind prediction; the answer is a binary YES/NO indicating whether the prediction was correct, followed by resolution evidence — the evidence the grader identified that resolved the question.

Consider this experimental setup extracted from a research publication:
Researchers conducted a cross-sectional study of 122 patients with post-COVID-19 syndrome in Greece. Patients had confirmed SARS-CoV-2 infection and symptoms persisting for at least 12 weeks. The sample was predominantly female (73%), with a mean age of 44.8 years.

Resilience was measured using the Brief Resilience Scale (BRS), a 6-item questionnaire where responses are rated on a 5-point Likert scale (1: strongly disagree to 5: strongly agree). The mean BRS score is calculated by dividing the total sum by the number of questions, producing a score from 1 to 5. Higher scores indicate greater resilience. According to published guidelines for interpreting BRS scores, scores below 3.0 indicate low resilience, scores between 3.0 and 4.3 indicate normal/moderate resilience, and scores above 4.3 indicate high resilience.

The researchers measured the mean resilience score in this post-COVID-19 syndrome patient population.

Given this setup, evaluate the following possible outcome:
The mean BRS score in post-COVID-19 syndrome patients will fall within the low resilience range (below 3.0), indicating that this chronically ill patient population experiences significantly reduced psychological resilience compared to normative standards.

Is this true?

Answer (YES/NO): NO